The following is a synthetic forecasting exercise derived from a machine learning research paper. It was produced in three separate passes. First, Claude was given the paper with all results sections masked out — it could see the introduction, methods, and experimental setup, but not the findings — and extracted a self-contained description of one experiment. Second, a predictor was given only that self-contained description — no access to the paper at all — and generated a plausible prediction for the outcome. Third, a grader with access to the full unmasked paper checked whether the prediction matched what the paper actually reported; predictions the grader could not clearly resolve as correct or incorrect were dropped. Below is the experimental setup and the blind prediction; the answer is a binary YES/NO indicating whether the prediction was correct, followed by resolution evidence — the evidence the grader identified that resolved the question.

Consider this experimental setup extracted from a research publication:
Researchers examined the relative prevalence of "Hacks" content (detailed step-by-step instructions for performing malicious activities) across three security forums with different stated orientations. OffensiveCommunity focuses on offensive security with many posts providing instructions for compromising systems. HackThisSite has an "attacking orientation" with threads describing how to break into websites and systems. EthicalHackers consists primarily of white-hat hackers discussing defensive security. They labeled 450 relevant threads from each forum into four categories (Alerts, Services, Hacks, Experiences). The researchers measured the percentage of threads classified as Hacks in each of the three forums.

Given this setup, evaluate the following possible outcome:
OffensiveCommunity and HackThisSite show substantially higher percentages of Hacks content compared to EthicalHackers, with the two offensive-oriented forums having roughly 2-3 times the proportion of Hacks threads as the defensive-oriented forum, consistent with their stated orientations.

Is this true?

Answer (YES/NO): NO